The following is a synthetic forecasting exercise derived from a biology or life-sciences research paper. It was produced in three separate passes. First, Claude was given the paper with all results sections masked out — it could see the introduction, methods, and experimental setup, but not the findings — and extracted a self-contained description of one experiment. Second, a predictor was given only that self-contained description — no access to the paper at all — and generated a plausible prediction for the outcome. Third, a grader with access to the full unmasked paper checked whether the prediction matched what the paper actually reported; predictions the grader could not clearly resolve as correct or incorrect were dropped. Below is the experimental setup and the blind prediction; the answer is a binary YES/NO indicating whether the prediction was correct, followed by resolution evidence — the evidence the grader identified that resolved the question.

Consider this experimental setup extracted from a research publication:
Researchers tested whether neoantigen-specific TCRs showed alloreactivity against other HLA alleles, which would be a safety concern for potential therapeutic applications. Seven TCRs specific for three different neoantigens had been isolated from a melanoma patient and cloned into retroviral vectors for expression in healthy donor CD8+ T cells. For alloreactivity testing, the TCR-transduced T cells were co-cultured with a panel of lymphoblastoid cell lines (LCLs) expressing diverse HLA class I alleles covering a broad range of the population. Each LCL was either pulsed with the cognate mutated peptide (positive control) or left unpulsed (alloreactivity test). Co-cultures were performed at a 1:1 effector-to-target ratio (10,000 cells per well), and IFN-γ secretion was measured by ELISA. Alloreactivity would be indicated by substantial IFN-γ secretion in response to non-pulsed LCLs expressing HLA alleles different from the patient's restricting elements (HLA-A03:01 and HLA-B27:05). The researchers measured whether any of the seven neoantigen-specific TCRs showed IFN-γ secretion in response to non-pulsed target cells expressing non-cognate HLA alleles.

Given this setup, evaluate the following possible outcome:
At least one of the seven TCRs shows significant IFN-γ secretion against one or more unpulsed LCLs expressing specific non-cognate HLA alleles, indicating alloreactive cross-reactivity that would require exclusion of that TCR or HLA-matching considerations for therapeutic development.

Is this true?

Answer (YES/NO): NO